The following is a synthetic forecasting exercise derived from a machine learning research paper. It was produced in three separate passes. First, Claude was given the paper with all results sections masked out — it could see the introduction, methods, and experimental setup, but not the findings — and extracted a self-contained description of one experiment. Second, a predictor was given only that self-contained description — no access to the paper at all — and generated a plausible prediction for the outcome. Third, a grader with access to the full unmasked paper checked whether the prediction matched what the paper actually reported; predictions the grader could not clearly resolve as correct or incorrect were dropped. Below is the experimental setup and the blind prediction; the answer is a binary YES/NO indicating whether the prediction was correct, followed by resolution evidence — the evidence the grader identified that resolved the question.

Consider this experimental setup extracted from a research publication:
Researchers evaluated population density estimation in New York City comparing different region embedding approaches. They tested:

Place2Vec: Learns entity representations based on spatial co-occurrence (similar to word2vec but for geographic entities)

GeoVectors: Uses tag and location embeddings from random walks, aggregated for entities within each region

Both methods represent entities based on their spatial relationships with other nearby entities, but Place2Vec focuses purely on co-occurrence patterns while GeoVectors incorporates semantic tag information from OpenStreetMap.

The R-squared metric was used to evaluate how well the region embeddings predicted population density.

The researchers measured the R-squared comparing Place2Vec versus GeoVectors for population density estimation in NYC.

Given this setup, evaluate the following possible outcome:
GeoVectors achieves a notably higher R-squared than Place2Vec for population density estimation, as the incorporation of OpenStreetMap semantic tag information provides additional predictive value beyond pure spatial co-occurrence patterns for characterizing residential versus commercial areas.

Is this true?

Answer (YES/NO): YES